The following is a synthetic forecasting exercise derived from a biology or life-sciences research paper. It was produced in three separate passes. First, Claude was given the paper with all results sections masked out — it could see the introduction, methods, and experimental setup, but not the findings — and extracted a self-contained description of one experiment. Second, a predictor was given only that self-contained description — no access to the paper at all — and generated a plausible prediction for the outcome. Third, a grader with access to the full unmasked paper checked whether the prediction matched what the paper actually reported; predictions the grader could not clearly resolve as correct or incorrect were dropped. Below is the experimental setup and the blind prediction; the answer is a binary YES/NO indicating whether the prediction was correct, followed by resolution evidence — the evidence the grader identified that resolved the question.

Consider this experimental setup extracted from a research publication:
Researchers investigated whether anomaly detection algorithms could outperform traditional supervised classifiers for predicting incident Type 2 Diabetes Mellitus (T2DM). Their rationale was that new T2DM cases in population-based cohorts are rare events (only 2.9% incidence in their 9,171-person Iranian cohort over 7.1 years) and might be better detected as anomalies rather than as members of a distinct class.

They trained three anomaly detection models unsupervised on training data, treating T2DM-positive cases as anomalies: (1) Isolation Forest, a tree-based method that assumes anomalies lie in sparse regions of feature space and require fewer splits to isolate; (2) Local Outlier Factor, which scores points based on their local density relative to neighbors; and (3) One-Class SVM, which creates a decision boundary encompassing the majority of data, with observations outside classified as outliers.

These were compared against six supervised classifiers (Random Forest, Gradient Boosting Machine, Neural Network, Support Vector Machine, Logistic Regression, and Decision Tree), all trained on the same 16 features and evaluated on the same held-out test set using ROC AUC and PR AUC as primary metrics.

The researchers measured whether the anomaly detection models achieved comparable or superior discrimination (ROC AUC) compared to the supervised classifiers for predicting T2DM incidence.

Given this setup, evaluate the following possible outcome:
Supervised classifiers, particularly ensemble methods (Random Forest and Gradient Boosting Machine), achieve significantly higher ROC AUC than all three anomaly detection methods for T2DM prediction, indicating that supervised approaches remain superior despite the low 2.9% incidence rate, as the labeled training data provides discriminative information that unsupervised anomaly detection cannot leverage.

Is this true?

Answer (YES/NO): YES